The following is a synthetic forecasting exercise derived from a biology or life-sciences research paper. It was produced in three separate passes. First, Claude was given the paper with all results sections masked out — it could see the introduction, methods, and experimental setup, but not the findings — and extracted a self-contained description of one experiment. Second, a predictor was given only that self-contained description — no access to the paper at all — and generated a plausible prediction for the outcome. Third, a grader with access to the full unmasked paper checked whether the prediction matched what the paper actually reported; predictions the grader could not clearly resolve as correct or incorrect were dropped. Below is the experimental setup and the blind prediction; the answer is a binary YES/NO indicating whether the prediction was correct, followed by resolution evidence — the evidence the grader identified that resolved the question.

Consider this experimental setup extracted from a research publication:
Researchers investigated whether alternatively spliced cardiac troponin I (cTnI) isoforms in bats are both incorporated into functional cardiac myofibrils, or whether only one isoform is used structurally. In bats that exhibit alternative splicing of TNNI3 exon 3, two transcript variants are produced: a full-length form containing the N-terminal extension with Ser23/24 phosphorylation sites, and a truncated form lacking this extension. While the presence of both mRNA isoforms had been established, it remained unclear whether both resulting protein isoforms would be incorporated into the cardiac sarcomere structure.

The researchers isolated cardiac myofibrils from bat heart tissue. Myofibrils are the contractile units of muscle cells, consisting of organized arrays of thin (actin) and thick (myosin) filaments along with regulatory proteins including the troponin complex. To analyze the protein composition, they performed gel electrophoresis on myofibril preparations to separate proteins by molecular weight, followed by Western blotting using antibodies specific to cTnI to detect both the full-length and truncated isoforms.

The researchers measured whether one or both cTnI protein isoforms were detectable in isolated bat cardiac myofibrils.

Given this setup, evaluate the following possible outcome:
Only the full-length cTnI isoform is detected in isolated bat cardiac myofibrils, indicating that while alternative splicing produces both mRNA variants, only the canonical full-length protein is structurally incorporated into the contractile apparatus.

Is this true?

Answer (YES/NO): NO